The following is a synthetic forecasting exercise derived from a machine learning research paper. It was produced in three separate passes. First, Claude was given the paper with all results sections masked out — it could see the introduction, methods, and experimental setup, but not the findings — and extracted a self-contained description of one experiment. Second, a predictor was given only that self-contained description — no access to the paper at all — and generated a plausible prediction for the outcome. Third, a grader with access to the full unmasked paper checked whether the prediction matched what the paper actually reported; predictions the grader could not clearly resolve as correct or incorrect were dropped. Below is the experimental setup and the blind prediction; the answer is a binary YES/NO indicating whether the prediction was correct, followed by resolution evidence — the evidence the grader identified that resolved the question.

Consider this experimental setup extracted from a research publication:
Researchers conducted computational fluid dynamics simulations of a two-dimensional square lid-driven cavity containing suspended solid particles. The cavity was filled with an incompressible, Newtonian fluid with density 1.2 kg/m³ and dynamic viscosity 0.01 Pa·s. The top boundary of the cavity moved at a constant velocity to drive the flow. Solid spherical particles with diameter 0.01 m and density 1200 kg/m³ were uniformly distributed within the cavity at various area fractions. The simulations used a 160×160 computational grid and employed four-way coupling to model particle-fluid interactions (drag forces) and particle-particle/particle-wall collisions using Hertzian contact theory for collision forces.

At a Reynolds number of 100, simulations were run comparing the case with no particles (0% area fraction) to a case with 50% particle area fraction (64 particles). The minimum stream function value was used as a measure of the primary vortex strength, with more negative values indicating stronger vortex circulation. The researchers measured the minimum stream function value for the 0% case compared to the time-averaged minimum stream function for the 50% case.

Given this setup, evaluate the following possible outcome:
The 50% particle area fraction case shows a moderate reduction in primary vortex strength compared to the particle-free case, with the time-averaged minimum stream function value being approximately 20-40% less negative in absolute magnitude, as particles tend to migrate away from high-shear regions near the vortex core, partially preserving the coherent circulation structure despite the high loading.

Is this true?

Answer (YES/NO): NO